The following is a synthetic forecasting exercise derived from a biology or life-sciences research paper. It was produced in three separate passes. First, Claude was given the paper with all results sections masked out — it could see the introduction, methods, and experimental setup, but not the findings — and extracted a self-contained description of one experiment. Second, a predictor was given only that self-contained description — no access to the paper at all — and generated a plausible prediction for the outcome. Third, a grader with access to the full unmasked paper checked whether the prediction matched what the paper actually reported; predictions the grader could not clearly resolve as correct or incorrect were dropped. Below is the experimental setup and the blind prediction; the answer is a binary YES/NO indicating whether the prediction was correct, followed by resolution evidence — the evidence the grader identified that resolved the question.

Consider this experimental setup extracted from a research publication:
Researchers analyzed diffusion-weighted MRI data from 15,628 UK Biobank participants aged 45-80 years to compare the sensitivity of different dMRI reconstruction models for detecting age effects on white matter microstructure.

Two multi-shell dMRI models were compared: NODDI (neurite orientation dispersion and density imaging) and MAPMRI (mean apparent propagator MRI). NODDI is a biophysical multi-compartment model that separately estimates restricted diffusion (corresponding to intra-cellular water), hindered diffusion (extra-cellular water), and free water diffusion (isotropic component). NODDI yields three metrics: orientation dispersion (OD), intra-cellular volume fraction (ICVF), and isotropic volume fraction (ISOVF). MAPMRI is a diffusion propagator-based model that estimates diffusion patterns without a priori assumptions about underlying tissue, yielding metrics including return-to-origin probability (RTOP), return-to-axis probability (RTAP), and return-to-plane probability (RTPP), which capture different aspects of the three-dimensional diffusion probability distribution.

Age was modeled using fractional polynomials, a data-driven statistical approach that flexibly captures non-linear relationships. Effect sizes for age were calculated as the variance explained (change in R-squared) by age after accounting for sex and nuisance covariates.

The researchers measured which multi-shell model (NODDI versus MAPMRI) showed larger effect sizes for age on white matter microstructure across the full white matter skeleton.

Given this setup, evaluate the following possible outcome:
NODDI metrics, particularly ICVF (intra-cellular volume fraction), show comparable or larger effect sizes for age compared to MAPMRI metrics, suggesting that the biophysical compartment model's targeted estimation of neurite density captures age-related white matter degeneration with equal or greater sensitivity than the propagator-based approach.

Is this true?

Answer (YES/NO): YES